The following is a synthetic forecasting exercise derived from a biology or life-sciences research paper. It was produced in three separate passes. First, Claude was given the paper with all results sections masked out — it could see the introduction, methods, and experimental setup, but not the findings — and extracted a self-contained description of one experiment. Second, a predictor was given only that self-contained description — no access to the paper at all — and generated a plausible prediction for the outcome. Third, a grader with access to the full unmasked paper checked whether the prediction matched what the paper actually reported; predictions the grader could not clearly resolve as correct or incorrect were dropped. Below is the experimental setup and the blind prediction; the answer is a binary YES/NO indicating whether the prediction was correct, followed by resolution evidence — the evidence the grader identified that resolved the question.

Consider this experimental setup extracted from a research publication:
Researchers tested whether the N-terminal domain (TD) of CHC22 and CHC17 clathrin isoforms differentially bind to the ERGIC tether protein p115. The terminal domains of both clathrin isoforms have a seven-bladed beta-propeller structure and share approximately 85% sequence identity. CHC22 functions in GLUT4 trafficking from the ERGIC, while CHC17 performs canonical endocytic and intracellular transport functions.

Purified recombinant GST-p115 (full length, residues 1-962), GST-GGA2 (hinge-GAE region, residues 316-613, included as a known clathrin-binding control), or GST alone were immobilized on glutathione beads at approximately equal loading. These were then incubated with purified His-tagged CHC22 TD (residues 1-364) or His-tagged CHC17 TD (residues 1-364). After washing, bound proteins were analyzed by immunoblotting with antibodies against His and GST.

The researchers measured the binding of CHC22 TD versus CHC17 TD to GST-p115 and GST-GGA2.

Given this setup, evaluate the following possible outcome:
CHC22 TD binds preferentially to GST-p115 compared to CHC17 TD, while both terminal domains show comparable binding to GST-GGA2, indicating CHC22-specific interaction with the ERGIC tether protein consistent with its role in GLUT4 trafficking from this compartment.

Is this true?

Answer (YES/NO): YES